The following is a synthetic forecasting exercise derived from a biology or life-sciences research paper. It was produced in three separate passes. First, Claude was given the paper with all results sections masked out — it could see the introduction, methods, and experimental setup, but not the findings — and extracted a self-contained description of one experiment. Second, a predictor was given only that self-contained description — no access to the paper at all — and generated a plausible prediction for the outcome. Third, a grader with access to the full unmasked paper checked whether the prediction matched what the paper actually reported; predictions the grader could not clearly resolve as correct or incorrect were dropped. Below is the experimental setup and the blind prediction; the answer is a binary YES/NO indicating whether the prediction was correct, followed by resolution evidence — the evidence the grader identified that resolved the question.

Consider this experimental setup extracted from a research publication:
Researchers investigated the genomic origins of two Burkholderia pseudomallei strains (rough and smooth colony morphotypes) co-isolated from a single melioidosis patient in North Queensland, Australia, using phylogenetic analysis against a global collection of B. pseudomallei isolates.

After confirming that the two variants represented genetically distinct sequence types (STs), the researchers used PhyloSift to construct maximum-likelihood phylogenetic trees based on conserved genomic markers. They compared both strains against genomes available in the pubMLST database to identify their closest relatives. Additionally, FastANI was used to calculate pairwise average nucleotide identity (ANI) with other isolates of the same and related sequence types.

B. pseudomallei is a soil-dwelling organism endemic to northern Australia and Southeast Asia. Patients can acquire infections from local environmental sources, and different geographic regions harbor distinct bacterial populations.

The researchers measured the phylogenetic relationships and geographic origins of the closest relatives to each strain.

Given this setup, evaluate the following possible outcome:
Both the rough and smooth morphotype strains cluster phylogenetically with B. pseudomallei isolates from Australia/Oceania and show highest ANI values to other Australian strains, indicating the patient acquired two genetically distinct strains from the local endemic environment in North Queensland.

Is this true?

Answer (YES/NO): NO